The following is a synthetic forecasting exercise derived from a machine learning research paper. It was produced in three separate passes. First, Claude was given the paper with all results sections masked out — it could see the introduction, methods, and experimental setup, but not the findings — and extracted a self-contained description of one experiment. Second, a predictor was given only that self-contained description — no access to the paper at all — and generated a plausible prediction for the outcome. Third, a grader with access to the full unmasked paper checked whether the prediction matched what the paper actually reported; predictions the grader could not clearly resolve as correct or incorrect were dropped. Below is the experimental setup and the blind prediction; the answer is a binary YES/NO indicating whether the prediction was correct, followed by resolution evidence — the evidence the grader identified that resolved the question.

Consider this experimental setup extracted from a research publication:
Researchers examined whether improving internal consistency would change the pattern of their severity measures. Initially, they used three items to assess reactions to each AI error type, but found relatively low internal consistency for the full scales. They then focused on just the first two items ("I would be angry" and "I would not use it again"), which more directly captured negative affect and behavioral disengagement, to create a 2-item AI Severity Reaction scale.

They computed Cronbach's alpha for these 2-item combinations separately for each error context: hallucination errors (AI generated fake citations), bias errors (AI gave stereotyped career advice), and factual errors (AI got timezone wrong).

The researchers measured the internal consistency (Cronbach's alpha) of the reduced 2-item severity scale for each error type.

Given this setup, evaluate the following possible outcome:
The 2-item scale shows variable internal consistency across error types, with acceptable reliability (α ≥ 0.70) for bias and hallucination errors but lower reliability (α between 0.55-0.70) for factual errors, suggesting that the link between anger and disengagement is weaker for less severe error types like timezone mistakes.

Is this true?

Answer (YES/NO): NO